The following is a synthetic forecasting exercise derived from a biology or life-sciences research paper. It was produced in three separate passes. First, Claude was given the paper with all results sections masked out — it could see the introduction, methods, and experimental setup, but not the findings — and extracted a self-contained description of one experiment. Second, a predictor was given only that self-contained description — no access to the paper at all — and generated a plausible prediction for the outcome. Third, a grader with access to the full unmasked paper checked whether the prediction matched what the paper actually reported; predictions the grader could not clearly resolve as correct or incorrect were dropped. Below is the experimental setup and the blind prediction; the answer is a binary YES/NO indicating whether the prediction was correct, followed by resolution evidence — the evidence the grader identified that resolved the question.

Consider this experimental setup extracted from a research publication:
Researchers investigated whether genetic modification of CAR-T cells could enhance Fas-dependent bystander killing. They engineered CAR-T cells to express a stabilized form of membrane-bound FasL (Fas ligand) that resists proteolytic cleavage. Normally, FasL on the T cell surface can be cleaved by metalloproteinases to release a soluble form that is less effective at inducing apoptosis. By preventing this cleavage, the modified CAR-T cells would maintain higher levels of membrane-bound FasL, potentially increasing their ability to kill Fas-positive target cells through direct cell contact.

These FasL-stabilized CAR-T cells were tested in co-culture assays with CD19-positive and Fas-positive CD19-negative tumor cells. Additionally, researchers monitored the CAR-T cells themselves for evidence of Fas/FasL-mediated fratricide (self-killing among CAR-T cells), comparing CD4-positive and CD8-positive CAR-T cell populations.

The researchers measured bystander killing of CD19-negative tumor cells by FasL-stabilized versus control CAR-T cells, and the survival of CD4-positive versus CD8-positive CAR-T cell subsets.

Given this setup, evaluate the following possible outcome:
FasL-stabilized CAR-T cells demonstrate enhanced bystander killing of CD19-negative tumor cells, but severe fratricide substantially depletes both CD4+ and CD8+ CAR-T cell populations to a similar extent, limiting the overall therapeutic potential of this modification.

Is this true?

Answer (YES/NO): NO